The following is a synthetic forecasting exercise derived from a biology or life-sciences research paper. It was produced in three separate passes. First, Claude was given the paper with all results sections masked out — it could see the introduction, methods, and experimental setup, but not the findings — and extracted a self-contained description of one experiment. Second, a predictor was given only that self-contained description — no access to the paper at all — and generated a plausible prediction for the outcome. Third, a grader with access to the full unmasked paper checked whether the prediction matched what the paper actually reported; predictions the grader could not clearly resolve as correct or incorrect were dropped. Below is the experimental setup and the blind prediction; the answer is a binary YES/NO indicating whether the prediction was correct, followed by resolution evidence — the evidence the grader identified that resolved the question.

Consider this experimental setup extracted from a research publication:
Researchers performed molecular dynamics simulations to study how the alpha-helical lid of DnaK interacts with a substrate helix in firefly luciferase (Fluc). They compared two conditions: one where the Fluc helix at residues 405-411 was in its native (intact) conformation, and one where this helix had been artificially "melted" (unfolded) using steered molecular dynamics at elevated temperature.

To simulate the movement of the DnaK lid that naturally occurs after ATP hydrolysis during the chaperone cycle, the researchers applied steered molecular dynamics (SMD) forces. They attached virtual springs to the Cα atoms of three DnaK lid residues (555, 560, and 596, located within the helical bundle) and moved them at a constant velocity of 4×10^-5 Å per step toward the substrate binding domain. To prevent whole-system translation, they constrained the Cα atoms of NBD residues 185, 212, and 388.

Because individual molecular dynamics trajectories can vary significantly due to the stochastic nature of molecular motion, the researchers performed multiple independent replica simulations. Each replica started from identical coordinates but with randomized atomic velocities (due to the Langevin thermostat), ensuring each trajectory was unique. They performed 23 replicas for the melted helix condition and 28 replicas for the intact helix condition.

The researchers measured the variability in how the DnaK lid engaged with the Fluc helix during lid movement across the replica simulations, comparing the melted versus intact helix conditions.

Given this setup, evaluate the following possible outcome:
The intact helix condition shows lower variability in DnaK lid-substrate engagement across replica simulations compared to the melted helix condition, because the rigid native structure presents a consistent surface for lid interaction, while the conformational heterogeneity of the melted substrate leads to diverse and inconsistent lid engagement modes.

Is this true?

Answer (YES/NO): YES